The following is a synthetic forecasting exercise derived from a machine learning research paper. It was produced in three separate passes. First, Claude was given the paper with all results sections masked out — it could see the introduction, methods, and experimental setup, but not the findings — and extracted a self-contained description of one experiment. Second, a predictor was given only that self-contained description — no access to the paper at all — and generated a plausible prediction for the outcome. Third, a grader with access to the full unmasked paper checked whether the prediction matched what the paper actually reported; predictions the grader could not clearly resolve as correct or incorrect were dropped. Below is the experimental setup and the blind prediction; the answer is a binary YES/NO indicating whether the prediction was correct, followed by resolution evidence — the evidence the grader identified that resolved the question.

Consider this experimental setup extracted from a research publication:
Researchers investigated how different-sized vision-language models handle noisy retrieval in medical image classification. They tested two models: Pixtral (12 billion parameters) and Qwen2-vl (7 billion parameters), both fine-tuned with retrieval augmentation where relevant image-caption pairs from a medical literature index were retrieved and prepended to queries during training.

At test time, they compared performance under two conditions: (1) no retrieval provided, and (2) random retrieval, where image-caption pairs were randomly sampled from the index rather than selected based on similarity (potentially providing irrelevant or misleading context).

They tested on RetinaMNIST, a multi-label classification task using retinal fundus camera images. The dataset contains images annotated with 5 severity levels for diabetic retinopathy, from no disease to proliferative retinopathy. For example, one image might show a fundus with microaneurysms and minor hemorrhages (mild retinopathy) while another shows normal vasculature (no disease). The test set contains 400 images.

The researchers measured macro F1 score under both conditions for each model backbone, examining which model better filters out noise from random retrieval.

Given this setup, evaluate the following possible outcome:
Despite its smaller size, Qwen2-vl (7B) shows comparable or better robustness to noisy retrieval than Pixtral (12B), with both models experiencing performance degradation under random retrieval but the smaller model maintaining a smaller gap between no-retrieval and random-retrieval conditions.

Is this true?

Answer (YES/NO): NO